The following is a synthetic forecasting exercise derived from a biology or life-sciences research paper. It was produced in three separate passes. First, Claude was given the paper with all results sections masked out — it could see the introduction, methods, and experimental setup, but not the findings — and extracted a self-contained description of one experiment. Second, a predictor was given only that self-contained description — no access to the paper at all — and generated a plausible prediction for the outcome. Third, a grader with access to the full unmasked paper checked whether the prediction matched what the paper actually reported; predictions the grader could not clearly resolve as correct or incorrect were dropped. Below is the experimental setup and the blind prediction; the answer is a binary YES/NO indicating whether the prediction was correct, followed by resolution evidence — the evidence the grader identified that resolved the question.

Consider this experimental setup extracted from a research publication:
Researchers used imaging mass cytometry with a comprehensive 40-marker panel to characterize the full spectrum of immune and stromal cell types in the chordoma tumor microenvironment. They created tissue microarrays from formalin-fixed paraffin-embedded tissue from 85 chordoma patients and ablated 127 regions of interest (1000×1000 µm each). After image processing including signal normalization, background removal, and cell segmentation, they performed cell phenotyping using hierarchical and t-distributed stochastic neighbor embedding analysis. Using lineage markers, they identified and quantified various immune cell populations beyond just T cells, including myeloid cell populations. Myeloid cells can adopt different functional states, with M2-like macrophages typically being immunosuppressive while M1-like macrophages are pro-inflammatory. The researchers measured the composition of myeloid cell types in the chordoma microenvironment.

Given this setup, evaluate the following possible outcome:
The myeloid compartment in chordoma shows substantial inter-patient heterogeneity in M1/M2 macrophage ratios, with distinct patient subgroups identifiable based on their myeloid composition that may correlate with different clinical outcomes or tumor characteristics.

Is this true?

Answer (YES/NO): NO